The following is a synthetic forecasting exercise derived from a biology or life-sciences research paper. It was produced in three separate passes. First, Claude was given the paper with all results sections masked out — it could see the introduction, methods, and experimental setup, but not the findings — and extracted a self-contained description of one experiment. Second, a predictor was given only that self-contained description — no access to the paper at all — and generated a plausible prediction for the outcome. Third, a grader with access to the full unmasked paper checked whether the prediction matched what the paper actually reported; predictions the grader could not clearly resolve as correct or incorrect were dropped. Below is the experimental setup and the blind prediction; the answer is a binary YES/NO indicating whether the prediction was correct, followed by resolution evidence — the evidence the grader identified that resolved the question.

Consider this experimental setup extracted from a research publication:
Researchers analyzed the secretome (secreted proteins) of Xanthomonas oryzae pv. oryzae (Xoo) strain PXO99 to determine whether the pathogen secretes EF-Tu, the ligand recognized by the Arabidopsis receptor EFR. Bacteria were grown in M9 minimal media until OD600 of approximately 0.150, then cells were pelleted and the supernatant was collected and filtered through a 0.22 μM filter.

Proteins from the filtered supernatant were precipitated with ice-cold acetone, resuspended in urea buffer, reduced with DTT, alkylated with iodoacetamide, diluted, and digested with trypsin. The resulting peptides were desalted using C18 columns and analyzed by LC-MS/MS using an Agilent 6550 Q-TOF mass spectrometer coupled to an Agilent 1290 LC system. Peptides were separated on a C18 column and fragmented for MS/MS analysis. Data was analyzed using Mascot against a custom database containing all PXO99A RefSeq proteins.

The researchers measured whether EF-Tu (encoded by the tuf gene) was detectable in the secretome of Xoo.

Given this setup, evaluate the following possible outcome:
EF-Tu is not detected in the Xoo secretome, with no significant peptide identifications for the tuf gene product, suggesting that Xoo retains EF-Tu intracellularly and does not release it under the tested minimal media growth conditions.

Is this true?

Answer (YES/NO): NO